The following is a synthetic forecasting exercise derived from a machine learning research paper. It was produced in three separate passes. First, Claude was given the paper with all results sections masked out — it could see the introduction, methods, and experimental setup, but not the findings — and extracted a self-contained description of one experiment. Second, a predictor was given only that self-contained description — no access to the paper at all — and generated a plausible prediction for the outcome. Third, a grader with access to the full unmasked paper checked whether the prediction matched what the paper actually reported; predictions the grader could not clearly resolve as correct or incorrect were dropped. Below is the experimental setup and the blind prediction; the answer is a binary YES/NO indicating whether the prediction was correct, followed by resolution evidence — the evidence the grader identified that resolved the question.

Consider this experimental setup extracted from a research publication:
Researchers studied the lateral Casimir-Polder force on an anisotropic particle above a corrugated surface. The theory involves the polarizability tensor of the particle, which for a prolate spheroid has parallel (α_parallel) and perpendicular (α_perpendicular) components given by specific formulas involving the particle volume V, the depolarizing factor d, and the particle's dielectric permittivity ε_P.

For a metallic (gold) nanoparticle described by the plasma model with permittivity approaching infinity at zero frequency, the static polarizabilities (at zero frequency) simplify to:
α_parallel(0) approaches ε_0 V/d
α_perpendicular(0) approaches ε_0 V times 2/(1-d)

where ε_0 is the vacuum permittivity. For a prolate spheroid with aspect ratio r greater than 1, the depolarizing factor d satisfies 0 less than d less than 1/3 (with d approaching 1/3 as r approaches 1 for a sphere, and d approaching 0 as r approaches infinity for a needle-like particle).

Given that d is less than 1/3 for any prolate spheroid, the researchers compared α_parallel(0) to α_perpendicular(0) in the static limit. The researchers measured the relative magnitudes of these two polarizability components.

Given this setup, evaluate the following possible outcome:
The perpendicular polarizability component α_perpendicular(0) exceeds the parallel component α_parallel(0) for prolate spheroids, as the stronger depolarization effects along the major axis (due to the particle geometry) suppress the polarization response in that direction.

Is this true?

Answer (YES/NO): NO